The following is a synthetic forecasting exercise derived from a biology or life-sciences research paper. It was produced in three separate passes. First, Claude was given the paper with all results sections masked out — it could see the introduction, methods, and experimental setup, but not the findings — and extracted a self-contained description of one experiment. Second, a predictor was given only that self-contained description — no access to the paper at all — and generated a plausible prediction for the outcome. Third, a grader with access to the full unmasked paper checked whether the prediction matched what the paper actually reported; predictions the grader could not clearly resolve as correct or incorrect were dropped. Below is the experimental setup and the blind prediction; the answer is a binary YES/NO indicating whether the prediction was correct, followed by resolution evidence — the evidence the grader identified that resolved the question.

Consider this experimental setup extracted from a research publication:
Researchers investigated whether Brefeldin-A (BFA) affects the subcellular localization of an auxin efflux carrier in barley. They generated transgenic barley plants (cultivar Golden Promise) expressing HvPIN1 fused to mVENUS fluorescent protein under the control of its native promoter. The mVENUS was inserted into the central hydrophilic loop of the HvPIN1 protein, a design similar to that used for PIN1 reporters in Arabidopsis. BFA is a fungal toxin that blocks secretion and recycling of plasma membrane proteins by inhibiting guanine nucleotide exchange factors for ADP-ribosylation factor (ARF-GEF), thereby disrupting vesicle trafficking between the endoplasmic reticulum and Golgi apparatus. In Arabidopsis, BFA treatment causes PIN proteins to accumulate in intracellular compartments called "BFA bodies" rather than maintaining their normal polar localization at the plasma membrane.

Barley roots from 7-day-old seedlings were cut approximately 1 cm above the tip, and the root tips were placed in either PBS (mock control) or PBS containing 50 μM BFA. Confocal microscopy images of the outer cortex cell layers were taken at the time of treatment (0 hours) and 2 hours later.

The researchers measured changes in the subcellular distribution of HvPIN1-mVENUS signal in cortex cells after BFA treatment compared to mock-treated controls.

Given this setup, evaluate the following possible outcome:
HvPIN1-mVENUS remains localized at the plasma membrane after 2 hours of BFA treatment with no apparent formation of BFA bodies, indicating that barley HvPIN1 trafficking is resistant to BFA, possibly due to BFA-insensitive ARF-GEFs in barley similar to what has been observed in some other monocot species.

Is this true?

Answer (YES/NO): NO